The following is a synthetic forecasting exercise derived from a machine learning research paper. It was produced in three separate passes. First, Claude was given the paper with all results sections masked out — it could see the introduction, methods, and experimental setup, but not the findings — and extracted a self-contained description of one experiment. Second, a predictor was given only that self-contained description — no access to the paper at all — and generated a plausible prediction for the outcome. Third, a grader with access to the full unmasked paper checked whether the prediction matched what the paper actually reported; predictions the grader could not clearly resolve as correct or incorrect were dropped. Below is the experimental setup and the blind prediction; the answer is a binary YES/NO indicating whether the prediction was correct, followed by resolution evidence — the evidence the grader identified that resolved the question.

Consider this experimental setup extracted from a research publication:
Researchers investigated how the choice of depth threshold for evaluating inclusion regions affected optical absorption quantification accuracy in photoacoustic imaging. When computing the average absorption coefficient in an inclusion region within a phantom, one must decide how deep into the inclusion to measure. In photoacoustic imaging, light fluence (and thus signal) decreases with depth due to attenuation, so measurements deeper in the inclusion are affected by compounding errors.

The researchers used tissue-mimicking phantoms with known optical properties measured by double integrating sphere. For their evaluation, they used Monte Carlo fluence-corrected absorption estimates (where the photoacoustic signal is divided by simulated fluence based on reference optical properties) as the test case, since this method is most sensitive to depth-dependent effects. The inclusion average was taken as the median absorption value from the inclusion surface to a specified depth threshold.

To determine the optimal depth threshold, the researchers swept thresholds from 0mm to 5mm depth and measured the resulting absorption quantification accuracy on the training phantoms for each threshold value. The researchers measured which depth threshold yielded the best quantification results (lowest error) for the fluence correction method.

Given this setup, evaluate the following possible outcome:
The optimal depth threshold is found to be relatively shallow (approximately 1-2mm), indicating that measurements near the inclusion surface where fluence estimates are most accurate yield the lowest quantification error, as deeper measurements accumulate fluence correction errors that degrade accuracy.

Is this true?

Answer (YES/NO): YES